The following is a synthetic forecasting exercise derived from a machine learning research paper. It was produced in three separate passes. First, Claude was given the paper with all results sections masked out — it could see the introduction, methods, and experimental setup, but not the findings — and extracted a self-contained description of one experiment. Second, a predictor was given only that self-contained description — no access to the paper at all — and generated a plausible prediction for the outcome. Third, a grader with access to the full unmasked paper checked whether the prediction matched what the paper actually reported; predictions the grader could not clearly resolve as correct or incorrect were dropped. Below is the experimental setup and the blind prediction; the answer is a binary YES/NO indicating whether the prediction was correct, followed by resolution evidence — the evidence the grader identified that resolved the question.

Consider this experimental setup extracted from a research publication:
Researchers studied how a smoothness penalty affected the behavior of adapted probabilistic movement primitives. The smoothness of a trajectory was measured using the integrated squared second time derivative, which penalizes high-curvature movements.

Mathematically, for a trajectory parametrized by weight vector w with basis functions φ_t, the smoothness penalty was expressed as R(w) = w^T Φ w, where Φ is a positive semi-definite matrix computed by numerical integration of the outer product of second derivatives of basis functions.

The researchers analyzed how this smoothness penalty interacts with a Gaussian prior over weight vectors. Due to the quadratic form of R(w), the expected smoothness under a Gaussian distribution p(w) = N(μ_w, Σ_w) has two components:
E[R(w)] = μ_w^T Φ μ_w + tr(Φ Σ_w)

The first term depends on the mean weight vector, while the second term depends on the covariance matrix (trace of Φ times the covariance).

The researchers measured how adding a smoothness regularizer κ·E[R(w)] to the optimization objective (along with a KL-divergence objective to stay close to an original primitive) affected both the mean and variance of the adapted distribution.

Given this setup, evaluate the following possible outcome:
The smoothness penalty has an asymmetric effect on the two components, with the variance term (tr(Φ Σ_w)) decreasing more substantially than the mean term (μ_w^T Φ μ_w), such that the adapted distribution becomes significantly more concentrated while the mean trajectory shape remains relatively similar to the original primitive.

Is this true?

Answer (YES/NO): NO